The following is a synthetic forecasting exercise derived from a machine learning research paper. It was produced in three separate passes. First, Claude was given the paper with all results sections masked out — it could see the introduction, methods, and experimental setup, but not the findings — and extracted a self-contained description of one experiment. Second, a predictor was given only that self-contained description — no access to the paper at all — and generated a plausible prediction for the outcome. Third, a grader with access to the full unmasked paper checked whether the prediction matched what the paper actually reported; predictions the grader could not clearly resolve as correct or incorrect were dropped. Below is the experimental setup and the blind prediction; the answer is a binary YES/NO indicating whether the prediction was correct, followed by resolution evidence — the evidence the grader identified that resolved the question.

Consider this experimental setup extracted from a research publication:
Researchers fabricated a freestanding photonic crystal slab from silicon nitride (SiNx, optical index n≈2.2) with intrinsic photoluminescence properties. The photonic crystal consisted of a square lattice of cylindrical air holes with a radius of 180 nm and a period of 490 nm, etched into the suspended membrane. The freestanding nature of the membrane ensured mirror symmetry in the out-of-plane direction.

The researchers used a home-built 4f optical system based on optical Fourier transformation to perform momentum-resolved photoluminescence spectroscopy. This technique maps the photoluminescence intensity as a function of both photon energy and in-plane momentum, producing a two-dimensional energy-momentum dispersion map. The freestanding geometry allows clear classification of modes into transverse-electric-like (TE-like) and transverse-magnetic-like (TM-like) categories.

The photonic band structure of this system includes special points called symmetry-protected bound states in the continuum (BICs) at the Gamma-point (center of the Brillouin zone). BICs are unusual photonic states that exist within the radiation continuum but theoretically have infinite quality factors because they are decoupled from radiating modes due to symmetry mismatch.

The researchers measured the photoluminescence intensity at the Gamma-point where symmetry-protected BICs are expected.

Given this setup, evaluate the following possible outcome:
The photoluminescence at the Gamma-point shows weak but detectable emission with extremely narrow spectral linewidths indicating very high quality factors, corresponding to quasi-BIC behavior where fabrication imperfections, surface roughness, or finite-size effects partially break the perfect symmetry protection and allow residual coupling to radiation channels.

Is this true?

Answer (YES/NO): NO